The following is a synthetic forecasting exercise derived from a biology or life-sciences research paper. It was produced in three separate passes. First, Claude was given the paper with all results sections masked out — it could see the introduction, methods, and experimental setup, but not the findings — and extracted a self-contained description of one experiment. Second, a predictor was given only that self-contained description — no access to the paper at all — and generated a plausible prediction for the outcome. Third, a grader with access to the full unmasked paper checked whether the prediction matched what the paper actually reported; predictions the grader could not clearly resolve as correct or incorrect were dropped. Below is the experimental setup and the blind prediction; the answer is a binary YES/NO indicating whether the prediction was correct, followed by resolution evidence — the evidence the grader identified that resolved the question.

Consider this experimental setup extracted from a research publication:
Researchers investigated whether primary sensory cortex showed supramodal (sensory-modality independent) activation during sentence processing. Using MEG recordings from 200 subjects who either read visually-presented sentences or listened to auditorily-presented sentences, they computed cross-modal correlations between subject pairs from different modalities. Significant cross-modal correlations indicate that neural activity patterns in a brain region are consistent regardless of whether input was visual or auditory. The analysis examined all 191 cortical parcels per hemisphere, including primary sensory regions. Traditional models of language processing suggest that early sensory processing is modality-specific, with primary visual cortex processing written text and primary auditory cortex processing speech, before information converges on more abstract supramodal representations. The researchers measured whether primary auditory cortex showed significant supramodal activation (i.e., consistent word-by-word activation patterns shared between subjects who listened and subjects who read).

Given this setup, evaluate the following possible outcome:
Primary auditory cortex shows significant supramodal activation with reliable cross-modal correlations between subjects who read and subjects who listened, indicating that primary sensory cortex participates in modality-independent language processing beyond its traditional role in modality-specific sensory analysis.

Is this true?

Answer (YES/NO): YES